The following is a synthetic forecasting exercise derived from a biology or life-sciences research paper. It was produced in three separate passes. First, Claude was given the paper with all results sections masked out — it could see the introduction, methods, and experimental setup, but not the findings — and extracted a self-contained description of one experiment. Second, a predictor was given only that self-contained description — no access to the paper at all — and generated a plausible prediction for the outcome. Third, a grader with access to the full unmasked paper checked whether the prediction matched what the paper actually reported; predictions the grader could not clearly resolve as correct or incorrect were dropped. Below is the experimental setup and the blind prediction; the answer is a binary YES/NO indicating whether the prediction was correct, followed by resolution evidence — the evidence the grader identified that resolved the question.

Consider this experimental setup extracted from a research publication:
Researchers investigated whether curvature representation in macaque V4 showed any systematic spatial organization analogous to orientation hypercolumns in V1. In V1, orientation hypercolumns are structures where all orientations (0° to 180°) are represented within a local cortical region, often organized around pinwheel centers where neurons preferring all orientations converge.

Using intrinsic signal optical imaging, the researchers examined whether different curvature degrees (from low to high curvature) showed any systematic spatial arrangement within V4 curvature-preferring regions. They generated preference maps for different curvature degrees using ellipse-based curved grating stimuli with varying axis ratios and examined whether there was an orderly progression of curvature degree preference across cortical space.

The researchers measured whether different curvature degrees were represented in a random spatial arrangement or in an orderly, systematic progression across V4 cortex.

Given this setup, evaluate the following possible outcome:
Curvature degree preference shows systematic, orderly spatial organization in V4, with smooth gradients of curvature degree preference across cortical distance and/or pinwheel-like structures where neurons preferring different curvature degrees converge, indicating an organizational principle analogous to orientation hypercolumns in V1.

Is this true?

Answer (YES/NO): YES